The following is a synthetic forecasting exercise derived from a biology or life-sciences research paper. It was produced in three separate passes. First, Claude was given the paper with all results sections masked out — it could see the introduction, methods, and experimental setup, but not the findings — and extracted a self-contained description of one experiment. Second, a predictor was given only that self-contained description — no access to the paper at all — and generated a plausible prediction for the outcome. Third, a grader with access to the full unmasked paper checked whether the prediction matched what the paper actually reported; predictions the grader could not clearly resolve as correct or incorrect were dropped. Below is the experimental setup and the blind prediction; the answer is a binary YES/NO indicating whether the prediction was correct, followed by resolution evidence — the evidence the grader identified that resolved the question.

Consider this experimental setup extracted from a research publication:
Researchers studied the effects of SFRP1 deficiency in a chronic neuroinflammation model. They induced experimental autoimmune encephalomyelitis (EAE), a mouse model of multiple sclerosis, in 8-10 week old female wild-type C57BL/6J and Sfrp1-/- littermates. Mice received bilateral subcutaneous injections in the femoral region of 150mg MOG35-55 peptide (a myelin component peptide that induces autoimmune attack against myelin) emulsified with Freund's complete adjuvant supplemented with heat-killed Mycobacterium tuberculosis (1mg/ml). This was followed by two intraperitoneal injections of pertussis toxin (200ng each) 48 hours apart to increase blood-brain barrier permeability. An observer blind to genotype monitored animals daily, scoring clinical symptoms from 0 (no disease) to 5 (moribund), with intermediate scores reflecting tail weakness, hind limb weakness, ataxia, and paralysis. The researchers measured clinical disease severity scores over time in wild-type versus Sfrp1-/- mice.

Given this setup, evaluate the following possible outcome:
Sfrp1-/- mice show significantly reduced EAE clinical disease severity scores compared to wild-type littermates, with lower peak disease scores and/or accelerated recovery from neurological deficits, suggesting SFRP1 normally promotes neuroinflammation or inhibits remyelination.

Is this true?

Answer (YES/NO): YES